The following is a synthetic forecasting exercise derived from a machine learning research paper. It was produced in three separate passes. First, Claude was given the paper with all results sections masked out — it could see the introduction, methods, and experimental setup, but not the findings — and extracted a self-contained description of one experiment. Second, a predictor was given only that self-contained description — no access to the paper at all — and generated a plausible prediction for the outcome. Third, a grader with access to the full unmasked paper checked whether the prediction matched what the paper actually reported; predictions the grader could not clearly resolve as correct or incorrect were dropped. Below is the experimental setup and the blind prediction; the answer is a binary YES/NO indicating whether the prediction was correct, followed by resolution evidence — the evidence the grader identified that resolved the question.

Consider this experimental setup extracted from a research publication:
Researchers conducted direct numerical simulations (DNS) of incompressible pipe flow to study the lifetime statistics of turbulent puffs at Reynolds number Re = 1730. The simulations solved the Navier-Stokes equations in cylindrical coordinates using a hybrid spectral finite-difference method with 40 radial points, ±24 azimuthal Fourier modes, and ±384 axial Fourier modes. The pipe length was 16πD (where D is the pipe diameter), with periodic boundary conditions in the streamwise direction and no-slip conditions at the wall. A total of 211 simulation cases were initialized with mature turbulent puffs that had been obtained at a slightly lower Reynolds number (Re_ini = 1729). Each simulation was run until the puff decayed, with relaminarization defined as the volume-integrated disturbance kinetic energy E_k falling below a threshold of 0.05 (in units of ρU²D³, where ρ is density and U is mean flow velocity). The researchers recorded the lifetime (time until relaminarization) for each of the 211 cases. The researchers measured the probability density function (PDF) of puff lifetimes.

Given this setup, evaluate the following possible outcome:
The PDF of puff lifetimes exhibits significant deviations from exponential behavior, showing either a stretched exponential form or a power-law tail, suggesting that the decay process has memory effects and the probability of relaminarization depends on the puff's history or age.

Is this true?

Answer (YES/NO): NO